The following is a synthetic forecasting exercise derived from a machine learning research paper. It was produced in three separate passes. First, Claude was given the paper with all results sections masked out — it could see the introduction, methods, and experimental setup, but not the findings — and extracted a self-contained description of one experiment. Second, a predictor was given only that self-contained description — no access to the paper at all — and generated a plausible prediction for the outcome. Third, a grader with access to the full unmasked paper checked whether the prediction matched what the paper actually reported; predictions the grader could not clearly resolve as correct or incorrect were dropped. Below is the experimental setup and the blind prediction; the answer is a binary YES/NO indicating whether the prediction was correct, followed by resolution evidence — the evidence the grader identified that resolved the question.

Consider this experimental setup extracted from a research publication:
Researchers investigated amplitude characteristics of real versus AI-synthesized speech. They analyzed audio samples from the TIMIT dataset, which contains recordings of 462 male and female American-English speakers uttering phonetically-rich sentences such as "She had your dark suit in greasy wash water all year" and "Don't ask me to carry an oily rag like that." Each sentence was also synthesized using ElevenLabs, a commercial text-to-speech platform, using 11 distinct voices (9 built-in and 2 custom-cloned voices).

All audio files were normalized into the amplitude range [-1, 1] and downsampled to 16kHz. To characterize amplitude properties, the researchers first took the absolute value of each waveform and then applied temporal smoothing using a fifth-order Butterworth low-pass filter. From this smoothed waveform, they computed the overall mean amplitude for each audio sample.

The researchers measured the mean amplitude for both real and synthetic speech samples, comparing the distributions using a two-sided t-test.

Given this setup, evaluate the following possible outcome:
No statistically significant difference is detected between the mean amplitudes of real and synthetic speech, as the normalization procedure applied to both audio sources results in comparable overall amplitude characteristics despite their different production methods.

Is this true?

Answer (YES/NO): NO